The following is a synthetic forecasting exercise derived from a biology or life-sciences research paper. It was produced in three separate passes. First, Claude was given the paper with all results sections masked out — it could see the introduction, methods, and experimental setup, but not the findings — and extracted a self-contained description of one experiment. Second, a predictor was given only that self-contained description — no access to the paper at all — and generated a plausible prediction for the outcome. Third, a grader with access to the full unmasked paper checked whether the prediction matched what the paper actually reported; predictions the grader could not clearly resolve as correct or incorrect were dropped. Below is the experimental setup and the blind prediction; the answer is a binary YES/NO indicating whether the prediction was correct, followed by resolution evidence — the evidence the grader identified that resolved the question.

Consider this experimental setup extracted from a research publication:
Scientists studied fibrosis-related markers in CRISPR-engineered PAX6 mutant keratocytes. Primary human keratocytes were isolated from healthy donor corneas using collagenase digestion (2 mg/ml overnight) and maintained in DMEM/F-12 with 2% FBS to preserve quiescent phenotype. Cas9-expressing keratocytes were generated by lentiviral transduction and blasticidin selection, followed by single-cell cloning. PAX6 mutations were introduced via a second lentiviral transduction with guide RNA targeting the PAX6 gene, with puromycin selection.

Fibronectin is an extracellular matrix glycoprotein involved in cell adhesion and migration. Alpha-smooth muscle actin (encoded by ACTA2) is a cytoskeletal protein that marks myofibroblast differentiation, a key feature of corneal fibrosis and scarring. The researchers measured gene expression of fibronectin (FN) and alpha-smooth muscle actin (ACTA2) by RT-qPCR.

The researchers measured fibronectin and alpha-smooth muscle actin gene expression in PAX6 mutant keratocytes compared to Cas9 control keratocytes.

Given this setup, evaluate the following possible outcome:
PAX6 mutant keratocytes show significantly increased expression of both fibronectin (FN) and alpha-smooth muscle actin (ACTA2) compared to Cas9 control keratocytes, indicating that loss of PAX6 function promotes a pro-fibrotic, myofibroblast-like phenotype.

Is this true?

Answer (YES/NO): NO